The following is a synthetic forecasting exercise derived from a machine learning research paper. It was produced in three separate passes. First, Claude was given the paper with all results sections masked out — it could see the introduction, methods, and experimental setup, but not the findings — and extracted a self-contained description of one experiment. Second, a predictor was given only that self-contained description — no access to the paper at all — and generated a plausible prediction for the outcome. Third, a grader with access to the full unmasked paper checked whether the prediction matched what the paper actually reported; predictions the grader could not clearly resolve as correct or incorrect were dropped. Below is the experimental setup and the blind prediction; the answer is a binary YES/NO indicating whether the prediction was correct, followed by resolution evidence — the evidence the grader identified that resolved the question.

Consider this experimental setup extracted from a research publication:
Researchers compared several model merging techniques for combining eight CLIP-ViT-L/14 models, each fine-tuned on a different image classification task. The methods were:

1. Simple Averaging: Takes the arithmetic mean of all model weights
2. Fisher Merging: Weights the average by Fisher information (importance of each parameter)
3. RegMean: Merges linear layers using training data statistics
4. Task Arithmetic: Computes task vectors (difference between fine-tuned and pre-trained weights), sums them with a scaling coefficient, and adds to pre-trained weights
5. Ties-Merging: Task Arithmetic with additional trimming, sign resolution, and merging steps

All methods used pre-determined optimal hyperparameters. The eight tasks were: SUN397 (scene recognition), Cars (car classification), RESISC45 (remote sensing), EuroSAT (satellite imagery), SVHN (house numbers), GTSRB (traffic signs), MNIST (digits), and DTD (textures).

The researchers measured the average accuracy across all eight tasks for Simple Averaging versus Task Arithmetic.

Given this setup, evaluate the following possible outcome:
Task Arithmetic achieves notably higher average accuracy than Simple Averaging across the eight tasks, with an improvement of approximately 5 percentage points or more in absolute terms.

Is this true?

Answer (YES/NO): YES